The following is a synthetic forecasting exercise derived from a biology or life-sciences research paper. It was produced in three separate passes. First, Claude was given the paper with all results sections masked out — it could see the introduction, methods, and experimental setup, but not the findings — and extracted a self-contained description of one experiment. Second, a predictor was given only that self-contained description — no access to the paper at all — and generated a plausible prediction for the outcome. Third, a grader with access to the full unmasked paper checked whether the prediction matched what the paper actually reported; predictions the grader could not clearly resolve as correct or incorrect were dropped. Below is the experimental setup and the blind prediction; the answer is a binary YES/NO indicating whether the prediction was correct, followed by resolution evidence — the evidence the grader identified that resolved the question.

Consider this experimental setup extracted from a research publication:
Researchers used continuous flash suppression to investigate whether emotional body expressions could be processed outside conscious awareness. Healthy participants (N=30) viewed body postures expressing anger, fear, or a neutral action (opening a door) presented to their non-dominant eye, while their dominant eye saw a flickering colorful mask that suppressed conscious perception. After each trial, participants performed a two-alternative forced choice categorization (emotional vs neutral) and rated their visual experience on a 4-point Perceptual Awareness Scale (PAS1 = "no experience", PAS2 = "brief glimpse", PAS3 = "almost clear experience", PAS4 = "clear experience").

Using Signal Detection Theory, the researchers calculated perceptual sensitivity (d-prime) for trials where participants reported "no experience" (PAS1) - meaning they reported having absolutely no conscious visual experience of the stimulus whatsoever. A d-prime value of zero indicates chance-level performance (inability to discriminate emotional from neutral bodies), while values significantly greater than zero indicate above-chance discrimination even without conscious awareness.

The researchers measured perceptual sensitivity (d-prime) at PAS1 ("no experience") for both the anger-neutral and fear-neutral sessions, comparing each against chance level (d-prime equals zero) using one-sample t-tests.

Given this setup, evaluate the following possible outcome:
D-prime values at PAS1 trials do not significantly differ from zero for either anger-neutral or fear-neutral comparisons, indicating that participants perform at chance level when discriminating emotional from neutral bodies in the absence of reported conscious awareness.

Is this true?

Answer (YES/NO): YES